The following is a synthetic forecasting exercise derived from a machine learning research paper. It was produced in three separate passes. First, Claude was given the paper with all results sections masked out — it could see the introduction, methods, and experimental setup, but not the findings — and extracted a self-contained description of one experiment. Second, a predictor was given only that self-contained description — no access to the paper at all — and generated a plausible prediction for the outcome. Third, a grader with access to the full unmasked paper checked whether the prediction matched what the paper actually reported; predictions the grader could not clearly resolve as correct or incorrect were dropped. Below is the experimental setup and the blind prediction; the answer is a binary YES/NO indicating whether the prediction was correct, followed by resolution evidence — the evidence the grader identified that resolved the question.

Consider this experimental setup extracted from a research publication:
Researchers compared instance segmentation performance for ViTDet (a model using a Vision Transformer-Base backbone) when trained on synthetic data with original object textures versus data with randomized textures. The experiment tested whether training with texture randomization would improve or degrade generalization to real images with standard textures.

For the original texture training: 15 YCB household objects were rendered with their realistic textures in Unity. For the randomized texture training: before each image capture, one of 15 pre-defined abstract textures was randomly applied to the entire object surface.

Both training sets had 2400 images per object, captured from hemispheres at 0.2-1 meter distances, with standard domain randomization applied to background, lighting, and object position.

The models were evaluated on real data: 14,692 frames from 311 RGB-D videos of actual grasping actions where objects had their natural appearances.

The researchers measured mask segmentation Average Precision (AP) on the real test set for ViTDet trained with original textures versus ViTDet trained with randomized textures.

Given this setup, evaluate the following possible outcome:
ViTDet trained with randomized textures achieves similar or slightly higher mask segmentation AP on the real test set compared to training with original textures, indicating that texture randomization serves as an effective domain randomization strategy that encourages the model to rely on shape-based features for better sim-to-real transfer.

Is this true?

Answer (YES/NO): NO